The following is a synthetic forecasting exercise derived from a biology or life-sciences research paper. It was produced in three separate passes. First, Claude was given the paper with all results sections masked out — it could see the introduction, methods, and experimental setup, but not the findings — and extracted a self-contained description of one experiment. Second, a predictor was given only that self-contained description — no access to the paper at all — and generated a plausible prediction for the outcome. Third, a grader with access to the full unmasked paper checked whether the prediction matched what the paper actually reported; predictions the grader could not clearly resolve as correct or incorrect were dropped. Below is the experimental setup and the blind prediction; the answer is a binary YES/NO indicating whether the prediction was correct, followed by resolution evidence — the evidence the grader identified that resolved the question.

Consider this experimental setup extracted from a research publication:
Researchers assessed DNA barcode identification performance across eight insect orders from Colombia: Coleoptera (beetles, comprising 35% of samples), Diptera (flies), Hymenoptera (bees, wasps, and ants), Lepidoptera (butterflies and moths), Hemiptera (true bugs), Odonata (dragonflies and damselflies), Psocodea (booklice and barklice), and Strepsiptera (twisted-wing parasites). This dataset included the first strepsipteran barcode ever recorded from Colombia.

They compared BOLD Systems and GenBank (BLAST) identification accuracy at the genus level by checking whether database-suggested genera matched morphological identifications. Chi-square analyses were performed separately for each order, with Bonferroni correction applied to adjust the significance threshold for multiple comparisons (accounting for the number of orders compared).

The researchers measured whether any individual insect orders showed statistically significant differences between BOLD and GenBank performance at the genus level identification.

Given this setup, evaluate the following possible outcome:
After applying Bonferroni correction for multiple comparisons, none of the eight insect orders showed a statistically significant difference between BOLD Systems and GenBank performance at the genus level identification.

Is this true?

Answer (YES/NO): NO